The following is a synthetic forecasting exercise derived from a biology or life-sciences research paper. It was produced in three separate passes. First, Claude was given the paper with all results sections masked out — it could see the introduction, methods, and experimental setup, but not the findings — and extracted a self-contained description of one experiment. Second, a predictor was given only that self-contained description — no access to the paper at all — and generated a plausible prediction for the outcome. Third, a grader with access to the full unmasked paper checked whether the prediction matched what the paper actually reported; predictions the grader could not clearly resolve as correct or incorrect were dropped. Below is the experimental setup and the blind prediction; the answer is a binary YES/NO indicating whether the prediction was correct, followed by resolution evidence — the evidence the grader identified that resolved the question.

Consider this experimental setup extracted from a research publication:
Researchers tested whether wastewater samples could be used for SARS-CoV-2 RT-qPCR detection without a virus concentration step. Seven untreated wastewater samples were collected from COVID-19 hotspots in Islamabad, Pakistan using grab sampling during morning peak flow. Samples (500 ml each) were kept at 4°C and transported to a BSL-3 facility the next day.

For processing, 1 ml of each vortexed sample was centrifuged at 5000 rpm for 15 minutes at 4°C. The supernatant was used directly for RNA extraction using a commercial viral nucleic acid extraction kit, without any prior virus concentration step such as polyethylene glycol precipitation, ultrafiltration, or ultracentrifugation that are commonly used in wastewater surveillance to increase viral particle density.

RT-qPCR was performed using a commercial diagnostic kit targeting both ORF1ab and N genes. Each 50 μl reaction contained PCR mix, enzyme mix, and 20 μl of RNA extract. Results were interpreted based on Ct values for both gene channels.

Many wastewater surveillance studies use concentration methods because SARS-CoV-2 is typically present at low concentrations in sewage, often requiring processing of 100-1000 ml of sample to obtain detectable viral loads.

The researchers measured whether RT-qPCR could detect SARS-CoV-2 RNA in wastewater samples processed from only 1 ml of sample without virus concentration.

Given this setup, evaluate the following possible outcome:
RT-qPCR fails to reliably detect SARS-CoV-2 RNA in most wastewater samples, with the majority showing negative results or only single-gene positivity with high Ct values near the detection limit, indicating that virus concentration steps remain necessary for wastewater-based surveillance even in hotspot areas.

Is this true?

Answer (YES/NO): NO